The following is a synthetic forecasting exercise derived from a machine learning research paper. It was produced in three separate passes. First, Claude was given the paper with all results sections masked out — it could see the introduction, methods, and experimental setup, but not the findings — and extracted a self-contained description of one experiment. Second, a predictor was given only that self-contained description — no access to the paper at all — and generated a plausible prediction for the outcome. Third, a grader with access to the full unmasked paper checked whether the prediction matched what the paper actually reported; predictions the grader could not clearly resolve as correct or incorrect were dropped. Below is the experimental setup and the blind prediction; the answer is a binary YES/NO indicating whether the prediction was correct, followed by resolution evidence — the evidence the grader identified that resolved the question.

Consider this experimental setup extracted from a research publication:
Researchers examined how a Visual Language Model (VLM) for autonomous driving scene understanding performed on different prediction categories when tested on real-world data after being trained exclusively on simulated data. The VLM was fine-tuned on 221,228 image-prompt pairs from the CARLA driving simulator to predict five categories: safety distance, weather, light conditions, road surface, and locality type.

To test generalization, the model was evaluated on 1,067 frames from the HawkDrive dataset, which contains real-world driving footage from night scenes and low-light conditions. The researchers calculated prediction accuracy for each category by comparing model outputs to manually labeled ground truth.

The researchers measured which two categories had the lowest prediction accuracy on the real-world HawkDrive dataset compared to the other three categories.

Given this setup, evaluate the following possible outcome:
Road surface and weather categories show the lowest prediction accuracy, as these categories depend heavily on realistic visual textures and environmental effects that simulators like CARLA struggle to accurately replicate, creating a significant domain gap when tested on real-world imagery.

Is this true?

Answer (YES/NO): NO